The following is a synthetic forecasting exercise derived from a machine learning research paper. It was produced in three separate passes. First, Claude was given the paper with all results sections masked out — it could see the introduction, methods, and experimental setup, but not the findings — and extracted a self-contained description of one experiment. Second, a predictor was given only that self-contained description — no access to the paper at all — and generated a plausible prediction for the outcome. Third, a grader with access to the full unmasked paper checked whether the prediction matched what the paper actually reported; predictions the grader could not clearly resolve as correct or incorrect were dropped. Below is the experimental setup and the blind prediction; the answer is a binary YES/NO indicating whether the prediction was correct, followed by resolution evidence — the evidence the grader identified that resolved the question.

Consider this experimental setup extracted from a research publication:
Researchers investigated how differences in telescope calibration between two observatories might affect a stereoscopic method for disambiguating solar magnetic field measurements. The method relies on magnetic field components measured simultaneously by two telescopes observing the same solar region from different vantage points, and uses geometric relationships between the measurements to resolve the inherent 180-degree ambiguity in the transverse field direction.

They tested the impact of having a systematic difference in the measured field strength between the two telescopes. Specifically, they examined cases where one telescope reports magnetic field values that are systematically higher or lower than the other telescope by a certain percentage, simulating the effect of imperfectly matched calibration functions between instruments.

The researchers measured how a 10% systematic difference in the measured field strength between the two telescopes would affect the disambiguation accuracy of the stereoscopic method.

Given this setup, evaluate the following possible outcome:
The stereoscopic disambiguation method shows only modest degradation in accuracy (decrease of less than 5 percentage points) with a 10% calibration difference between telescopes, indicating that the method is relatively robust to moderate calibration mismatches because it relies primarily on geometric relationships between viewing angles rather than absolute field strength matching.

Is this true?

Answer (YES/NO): YES